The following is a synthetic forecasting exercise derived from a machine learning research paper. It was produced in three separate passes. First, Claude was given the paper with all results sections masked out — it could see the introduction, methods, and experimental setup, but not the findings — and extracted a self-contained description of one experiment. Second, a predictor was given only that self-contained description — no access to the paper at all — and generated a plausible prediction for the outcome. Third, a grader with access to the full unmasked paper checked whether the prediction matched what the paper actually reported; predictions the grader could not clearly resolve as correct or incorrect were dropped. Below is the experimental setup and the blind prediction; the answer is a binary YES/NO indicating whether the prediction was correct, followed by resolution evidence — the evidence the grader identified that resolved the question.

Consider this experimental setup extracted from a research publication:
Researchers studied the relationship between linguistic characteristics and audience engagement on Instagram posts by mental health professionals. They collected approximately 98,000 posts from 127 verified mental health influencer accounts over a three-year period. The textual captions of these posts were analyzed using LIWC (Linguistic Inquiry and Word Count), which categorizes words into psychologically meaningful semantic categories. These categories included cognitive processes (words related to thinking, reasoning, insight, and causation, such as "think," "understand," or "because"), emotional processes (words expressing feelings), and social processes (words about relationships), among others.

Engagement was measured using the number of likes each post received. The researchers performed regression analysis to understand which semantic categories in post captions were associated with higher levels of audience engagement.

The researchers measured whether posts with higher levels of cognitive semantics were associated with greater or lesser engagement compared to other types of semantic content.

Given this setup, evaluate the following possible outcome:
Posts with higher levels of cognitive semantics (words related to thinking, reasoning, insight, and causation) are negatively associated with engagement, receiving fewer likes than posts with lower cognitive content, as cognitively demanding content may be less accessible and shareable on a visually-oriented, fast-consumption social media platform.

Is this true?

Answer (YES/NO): YES